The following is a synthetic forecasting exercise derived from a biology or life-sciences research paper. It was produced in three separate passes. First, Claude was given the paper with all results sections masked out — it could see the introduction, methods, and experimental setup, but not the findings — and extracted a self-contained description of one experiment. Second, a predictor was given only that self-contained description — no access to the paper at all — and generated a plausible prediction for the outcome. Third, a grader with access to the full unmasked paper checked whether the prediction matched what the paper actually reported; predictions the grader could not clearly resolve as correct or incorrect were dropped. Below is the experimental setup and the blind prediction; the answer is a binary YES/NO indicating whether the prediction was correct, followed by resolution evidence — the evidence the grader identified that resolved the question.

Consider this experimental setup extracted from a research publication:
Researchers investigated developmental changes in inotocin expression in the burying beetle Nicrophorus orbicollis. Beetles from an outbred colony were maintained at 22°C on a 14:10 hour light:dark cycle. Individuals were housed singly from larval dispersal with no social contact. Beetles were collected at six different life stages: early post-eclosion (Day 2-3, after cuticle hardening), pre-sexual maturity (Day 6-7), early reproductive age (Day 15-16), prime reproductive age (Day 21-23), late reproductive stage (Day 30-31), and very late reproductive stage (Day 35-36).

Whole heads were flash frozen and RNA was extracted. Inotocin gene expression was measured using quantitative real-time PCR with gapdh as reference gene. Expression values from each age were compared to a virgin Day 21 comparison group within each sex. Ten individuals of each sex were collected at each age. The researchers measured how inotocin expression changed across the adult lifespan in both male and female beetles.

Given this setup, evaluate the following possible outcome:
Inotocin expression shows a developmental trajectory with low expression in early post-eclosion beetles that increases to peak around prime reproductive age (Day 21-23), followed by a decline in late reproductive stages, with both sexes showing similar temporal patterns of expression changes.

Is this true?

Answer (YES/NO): NO